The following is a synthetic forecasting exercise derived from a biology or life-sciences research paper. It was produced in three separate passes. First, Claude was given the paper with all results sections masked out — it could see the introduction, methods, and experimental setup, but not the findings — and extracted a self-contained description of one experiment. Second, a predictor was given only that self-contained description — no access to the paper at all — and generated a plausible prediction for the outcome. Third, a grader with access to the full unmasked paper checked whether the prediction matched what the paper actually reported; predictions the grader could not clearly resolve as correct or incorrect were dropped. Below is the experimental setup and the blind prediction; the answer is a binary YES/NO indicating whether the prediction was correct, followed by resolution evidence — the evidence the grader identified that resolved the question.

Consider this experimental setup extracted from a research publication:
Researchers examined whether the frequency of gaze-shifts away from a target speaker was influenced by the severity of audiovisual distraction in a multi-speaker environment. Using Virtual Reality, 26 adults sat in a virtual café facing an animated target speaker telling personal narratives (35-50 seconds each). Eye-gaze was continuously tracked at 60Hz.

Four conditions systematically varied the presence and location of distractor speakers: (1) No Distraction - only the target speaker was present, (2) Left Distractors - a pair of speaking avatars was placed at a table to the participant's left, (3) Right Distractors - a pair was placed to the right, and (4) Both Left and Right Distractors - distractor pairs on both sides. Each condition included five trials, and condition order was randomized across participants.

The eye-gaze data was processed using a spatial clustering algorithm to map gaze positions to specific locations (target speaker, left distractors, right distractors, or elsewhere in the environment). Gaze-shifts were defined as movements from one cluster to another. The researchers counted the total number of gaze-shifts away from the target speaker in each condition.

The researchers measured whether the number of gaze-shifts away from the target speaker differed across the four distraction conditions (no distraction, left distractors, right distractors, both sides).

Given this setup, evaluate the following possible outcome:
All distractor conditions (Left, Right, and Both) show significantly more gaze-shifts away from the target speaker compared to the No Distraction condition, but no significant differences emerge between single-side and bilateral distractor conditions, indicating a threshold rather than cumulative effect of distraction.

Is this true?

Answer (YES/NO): NO